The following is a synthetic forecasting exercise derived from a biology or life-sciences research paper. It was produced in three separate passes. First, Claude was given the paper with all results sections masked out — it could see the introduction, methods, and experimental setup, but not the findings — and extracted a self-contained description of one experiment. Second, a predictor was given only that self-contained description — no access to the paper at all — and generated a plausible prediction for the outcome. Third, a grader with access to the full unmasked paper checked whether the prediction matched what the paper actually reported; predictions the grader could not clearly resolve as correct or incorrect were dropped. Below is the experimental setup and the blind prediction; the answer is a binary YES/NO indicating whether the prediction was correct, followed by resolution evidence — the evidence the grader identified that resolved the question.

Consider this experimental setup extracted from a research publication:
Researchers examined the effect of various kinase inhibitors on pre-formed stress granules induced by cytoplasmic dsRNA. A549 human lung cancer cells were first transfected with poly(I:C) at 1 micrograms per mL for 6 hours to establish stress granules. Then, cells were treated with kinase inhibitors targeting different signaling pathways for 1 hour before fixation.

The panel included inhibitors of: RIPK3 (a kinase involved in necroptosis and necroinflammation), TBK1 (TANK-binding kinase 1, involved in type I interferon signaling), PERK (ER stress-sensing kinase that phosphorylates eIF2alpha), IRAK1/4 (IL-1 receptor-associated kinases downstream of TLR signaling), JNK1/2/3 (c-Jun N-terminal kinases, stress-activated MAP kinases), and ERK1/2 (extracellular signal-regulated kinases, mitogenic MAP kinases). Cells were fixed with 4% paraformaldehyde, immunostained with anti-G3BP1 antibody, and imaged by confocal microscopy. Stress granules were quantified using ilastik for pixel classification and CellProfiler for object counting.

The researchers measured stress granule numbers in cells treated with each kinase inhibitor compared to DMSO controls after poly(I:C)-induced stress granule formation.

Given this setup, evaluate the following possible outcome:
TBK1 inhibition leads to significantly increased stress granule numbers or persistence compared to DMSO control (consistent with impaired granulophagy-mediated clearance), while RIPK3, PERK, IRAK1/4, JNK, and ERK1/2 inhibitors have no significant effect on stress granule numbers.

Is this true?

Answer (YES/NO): NO